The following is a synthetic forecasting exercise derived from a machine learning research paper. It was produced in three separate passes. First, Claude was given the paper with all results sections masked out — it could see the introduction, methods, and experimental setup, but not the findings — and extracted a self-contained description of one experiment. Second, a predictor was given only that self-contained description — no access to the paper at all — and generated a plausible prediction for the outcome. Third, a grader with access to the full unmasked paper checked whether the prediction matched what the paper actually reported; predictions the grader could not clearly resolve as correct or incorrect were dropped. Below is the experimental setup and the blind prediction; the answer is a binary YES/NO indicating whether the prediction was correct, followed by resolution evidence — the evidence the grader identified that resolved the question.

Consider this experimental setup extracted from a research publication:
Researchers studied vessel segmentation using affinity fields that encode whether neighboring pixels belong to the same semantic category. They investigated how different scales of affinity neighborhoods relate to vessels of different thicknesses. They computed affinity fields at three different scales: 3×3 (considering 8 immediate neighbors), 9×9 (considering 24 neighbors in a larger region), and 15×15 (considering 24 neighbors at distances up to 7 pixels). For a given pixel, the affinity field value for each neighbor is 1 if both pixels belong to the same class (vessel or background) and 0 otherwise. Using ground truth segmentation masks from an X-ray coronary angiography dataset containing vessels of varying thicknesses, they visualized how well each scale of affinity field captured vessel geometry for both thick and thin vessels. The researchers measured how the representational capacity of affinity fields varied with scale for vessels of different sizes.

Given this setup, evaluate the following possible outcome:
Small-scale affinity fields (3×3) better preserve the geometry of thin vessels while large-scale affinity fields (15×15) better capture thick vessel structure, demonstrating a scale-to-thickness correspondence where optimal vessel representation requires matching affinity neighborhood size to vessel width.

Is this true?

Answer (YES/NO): YES